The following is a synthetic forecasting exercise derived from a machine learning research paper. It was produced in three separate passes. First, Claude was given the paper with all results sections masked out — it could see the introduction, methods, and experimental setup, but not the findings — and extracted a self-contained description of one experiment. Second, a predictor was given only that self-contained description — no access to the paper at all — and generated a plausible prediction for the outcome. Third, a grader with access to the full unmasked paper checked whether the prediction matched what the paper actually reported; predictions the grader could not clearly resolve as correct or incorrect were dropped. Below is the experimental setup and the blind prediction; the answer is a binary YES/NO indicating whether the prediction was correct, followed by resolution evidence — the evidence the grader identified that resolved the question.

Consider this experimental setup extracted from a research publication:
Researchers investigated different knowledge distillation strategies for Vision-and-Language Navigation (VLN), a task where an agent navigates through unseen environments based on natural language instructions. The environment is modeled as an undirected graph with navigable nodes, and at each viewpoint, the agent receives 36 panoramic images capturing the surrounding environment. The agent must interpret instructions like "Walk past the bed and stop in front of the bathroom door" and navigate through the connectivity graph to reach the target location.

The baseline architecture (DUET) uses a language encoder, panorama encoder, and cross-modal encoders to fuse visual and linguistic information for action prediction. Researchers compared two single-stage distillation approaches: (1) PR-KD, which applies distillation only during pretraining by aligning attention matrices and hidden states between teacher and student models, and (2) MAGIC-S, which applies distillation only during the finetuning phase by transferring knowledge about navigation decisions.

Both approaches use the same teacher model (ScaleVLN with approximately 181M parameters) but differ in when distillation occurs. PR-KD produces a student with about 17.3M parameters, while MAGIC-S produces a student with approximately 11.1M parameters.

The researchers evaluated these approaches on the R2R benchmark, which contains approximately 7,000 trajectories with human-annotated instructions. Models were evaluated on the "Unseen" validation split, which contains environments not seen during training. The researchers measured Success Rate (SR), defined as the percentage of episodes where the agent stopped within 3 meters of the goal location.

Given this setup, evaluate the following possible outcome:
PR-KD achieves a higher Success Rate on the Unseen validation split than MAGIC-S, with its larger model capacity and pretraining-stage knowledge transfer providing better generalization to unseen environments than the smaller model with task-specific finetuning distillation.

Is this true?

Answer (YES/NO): NO